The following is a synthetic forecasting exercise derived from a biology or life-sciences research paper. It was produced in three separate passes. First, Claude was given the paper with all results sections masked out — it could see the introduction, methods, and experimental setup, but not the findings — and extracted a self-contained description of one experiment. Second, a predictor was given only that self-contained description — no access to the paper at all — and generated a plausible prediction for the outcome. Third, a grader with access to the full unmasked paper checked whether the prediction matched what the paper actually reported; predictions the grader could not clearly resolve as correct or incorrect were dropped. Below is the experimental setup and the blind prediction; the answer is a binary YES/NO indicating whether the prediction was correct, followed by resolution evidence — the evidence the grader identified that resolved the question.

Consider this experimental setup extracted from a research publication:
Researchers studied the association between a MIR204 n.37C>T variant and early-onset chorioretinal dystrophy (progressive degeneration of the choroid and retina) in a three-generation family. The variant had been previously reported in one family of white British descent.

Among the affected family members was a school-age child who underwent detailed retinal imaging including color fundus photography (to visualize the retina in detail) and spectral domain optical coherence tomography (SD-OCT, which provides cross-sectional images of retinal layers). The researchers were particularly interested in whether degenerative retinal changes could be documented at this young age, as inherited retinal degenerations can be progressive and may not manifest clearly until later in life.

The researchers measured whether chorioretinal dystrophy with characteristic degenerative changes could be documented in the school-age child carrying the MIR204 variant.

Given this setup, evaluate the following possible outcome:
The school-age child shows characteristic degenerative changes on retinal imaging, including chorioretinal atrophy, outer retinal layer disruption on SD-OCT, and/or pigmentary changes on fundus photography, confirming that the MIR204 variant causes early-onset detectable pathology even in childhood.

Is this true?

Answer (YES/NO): YES